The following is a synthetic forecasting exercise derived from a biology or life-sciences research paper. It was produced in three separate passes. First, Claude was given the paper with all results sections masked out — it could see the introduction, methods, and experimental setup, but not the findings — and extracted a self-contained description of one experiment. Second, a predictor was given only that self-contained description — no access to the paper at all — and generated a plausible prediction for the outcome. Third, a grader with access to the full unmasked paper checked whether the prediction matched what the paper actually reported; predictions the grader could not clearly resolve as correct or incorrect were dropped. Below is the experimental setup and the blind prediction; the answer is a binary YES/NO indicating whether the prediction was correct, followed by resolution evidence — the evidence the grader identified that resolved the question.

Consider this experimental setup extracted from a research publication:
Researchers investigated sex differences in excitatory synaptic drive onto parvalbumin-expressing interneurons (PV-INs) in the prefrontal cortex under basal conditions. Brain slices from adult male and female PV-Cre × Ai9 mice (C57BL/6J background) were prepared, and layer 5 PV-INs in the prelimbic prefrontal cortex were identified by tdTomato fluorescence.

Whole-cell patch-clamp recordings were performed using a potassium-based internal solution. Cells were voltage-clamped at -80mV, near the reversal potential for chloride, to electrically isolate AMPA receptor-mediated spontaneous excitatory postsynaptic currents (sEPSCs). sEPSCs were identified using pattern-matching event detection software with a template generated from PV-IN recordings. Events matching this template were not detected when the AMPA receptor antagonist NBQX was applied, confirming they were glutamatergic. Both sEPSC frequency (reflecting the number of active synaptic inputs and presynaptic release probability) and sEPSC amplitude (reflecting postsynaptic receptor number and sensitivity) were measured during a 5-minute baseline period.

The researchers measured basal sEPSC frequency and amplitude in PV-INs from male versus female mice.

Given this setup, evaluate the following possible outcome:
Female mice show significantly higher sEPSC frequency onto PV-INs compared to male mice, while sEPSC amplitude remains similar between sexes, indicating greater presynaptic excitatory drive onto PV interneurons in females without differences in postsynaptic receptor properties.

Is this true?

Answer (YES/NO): NO